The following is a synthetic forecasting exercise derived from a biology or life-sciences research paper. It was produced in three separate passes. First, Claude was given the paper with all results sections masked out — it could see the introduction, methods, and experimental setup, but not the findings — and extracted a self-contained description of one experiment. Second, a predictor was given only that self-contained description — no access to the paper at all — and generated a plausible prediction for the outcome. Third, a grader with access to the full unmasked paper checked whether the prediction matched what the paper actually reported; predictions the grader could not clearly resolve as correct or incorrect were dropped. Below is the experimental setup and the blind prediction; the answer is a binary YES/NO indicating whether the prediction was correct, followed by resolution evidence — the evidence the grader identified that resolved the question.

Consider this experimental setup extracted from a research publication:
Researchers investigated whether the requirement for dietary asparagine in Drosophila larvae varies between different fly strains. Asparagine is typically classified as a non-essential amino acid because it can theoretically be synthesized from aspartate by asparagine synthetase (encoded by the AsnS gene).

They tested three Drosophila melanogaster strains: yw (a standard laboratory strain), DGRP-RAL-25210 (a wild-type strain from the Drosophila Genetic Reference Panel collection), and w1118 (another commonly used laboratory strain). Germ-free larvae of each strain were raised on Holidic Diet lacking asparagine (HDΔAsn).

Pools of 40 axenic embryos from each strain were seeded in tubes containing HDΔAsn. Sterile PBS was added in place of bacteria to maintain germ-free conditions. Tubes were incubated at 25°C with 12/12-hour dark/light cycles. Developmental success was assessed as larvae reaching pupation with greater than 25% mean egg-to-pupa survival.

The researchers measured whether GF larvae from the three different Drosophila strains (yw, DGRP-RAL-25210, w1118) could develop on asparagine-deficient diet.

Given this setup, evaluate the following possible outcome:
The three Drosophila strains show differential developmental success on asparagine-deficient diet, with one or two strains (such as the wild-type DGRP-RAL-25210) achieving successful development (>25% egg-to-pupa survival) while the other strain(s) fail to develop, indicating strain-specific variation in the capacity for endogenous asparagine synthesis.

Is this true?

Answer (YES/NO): YES